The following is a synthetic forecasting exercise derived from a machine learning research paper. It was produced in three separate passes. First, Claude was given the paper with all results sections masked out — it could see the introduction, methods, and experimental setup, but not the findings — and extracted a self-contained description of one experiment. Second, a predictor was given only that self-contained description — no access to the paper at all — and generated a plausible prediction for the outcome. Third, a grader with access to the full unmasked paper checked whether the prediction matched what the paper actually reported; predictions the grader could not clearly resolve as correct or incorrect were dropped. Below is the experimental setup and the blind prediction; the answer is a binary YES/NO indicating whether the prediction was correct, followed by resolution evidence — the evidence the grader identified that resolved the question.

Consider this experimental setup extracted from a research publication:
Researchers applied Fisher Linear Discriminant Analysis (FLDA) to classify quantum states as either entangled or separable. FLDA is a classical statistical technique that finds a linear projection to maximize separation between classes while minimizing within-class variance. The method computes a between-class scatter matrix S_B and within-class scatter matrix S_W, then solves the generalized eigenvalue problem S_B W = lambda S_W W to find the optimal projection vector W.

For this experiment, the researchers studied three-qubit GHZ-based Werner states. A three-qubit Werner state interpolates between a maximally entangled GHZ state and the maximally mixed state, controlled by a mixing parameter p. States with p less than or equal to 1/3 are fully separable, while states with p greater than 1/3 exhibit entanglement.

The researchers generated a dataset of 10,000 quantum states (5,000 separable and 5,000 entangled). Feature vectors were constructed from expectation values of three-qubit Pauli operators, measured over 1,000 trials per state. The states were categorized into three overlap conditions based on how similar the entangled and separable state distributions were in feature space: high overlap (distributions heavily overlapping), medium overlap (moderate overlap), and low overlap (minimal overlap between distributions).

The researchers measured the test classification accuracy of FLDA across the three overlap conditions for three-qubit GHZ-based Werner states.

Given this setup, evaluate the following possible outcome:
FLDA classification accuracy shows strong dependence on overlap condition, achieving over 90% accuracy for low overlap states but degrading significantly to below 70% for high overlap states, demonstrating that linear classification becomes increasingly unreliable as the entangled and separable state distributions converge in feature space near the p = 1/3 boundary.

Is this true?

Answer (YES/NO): NO